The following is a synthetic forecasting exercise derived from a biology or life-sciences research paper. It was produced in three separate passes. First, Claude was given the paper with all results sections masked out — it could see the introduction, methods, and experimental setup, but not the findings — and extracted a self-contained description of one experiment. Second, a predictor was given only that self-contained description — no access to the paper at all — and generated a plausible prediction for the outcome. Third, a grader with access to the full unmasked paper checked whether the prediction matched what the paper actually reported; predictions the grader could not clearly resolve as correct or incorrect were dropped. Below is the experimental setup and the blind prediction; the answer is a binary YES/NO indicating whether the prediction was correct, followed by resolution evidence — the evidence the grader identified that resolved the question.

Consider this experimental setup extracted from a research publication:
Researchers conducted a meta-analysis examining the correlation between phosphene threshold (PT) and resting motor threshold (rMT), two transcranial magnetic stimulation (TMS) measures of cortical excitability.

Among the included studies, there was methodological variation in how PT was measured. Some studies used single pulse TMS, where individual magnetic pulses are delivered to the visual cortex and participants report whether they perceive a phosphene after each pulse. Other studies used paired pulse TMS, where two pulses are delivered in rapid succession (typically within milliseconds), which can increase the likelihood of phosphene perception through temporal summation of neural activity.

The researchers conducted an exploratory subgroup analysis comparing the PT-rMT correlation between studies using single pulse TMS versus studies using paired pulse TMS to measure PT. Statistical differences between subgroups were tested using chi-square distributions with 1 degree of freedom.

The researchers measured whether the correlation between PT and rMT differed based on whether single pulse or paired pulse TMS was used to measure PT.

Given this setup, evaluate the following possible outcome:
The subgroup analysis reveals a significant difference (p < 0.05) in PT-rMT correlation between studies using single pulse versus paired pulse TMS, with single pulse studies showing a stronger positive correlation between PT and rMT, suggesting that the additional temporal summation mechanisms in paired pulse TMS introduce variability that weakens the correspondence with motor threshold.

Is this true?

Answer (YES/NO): YES